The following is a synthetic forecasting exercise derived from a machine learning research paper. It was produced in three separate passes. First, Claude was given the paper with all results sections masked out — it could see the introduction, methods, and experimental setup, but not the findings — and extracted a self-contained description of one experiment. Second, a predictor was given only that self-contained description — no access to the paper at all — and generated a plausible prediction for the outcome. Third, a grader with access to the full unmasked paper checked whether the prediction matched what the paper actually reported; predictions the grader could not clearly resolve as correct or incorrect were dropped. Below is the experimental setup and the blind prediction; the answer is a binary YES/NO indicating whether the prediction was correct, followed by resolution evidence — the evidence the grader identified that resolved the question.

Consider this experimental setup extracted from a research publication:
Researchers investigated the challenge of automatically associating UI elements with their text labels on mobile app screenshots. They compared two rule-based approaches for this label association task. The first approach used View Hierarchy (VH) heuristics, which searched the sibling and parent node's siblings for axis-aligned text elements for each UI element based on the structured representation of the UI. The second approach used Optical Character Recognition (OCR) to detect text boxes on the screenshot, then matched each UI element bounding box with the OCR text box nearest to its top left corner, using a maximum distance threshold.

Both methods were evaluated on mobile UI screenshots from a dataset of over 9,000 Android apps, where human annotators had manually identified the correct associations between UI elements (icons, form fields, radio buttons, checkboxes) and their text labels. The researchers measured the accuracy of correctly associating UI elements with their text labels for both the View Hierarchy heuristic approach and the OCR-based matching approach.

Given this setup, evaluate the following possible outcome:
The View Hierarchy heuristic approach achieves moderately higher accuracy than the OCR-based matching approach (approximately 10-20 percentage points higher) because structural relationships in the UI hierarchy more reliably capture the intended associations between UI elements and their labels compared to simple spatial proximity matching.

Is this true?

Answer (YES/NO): YES